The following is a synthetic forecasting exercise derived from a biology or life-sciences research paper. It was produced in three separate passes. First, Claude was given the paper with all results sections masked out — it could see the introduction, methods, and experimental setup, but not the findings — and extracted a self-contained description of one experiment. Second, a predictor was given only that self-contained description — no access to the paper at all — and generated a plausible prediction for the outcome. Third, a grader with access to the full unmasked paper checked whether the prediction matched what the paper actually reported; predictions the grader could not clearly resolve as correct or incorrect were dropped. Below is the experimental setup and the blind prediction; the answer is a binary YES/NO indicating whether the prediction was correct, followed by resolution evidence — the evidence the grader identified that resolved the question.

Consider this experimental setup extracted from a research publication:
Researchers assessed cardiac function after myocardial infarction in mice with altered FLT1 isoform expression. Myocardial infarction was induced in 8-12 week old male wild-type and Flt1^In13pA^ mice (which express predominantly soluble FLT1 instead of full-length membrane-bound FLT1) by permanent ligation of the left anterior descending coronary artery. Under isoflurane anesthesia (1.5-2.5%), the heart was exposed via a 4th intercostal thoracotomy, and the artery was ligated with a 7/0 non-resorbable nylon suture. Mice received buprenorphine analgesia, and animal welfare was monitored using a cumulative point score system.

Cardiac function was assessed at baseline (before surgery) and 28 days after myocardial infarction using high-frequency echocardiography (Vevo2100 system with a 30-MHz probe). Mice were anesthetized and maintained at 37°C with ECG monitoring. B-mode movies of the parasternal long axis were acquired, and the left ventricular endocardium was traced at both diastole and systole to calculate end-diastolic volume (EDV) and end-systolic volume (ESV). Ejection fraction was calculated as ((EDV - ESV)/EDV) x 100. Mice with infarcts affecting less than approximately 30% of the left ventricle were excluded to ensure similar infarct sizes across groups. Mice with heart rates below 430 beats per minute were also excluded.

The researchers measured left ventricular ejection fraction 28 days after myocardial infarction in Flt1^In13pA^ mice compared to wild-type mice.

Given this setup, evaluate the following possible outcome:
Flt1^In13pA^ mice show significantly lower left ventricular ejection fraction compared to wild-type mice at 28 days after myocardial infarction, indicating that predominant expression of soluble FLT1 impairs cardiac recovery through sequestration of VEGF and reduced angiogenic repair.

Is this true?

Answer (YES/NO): NO